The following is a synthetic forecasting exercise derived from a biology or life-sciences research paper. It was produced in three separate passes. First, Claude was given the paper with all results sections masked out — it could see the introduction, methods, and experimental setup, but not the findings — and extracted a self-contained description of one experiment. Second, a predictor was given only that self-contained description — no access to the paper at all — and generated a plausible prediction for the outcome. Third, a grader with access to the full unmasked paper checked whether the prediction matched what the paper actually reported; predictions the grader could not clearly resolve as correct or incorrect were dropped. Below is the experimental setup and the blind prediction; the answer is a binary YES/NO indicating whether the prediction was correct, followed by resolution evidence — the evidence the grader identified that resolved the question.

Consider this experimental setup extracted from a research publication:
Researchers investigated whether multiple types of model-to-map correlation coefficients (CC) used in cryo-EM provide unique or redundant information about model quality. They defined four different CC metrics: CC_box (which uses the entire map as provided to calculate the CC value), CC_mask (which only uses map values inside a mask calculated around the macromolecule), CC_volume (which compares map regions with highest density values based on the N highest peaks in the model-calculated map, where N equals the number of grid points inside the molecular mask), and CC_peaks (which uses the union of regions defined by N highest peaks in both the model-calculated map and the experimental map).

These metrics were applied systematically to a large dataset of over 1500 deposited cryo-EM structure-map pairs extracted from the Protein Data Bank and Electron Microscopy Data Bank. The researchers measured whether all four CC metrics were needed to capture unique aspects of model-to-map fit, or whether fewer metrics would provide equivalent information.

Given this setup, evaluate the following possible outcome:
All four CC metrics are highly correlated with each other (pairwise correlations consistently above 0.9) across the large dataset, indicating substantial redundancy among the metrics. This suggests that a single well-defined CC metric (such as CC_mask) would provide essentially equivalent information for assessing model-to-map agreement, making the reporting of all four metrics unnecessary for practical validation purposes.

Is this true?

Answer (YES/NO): NO